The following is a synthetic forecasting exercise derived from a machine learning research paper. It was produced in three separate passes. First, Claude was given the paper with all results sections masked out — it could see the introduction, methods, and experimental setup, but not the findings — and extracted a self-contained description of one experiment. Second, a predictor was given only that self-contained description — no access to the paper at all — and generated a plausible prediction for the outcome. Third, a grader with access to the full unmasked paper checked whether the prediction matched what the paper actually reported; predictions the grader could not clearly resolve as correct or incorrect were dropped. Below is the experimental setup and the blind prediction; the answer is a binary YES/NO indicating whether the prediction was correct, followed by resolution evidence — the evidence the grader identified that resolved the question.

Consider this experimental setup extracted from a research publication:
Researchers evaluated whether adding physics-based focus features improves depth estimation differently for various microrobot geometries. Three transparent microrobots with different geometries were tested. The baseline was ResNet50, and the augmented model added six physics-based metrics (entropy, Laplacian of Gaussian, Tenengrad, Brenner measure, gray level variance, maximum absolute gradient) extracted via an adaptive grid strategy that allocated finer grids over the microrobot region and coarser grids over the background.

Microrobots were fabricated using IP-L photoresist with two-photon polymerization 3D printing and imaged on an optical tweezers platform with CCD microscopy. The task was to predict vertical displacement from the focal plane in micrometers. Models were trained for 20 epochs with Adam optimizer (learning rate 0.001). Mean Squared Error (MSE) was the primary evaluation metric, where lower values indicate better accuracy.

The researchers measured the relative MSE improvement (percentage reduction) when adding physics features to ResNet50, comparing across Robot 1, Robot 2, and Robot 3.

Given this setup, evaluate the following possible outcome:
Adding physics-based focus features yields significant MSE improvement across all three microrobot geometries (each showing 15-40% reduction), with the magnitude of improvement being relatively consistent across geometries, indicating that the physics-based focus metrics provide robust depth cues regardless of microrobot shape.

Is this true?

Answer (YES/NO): NO